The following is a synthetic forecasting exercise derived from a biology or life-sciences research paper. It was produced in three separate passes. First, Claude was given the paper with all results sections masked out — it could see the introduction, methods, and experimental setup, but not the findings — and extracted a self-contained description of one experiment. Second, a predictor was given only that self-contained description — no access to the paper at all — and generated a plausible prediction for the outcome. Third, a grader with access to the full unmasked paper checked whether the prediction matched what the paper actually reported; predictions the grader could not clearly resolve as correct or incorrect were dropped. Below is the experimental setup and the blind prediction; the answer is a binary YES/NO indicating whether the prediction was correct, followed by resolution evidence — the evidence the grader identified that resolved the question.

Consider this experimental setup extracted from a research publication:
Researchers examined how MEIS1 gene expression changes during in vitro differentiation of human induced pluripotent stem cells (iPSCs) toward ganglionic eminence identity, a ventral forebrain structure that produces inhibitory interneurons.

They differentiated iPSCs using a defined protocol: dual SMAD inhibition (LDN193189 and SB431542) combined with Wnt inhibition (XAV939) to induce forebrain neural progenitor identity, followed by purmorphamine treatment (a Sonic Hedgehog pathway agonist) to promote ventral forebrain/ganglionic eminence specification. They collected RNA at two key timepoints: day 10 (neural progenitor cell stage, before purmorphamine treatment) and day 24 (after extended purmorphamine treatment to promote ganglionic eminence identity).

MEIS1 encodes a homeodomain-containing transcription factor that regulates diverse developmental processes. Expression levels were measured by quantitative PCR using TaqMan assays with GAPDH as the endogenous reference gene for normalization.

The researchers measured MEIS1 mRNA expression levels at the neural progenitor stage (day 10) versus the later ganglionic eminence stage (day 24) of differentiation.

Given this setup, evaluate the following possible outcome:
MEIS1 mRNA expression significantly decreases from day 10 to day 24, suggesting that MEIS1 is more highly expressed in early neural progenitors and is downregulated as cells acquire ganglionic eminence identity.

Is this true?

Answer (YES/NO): YES